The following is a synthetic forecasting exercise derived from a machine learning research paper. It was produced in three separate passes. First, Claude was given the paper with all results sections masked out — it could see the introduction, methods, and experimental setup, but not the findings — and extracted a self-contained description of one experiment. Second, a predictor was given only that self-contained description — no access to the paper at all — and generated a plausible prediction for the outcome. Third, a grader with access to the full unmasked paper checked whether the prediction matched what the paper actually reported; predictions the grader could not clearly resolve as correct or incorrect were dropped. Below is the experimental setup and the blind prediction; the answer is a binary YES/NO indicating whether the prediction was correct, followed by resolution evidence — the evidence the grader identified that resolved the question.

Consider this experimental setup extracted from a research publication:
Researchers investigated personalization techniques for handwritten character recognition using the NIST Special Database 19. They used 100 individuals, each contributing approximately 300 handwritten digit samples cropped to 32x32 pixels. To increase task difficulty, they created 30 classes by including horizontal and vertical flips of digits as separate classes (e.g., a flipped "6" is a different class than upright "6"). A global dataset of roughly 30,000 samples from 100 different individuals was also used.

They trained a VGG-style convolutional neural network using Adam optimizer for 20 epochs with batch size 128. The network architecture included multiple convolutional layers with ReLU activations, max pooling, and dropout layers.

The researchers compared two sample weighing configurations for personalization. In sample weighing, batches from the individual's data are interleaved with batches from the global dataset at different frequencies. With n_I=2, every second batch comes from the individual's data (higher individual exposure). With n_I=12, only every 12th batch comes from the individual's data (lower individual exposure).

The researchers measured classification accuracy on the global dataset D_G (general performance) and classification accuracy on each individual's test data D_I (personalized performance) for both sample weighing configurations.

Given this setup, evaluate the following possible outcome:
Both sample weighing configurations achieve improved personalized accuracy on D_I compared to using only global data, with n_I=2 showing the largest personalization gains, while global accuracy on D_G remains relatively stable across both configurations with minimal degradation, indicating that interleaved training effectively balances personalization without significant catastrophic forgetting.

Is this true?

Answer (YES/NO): NO